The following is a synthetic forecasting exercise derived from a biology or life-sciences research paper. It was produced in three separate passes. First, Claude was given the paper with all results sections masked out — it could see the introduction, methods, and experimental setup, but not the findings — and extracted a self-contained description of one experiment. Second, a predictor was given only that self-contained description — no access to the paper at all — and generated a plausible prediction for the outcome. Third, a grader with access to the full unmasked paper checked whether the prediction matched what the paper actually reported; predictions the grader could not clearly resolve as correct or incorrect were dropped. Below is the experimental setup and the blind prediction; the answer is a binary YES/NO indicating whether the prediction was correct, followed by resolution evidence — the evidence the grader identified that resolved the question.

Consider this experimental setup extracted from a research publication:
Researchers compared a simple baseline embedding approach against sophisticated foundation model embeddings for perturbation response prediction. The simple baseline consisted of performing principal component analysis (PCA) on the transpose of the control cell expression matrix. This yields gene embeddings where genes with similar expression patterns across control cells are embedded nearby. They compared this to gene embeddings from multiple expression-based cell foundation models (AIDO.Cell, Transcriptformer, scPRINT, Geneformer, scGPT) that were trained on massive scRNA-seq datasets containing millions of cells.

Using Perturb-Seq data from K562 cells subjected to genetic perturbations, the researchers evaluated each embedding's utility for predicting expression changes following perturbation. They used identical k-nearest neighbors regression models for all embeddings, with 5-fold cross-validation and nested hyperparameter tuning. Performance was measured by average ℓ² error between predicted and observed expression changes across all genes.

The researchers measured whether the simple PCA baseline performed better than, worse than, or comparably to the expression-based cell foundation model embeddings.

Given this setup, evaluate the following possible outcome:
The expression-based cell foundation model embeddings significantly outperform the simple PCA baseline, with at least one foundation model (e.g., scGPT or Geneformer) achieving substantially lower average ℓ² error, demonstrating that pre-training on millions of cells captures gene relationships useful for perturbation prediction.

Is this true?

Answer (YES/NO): NO